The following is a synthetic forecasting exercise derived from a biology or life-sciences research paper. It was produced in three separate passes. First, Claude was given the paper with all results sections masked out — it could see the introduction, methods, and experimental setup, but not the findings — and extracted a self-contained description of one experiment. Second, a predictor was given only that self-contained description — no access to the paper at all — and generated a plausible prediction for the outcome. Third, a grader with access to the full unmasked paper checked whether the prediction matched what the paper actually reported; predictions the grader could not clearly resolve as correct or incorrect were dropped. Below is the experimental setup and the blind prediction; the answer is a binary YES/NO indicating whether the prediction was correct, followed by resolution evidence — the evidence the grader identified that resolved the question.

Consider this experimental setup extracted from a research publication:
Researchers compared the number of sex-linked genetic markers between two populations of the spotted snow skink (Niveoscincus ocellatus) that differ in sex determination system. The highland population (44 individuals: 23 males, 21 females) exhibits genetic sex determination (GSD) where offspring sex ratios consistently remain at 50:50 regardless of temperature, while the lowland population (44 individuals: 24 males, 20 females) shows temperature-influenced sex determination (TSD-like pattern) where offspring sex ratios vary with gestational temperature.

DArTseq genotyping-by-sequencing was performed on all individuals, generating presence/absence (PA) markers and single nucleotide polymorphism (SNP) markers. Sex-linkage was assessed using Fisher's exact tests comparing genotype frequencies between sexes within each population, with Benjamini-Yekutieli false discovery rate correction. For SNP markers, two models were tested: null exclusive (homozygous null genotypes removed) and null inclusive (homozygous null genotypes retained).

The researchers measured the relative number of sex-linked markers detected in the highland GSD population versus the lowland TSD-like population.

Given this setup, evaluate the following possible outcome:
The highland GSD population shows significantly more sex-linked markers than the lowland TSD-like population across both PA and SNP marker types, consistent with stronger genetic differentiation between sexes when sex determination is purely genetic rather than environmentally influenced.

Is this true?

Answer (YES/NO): NO